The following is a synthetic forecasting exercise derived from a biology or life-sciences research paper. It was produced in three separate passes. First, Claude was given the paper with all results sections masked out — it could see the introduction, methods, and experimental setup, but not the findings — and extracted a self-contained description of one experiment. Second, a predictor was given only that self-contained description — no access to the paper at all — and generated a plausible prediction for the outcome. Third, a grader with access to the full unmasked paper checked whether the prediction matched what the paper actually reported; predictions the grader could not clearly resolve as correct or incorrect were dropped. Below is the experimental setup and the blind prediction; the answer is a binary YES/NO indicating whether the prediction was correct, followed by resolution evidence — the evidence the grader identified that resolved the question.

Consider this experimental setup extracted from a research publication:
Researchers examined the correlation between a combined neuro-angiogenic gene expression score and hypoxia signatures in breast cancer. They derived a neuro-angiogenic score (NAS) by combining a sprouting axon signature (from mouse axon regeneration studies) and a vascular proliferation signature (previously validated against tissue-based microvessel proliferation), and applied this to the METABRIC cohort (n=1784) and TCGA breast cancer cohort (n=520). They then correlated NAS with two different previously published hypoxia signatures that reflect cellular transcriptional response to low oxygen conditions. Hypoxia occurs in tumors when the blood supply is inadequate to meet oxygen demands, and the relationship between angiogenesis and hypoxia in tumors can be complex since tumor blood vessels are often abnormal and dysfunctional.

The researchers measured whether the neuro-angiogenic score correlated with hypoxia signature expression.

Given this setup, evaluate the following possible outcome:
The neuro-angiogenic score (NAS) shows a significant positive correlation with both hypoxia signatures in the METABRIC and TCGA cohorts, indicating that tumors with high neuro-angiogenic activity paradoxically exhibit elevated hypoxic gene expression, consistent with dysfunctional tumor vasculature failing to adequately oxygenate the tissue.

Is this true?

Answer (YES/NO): YES